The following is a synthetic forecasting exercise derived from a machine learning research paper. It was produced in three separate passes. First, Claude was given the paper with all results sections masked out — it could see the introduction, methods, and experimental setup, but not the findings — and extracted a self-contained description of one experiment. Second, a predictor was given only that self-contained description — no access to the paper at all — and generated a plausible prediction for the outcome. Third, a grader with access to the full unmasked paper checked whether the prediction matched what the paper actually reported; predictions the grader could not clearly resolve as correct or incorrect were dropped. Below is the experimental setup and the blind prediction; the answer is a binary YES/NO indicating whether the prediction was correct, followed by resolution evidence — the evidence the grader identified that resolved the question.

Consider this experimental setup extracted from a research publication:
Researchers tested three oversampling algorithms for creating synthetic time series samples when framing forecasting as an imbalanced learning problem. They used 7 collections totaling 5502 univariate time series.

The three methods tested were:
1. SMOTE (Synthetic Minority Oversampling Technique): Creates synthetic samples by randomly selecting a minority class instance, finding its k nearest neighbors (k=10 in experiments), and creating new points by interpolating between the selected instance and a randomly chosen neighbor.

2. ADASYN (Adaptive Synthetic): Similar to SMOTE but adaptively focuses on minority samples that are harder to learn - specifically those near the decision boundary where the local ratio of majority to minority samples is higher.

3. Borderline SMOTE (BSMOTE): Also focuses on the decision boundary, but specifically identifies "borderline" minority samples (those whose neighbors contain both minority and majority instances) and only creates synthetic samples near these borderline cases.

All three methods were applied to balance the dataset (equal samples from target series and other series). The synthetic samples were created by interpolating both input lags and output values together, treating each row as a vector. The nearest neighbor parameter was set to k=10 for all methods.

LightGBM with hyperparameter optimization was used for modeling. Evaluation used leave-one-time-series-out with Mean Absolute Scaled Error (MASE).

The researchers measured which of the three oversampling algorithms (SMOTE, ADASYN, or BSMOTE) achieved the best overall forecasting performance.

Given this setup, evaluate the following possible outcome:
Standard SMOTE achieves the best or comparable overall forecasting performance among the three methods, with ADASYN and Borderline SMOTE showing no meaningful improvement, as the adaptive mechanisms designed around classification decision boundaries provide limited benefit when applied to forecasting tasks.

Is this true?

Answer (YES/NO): NO